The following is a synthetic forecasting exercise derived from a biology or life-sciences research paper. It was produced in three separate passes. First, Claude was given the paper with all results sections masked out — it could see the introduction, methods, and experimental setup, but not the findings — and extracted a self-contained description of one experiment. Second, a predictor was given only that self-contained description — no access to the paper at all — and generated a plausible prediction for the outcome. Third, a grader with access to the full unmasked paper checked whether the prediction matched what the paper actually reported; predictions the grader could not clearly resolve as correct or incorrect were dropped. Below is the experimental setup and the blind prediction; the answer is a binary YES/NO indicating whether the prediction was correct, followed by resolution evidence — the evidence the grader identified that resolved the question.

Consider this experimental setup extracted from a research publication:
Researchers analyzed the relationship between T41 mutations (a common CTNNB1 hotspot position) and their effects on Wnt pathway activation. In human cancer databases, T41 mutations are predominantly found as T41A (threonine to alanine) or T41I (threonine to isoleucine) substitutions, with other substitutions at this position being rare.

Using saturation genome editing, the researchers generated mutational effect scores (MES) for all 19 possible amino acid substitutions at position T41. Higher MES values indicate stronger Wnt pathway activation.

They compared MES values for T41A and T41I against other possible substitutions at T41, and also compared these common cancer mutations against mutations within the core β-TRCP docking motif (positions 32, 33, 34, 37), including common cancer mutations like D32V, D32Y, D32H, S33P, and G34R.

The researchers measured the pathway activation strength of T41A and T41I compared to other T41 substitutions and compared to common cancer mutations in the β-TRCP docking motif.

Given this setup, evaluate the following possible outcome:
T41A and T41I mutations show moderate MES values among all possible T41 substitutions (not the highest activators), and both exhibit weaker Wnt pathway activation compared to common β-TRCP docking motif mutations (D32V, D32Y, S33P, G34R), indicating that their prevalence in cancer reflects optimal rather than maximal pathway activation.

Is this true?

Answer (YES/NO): NO